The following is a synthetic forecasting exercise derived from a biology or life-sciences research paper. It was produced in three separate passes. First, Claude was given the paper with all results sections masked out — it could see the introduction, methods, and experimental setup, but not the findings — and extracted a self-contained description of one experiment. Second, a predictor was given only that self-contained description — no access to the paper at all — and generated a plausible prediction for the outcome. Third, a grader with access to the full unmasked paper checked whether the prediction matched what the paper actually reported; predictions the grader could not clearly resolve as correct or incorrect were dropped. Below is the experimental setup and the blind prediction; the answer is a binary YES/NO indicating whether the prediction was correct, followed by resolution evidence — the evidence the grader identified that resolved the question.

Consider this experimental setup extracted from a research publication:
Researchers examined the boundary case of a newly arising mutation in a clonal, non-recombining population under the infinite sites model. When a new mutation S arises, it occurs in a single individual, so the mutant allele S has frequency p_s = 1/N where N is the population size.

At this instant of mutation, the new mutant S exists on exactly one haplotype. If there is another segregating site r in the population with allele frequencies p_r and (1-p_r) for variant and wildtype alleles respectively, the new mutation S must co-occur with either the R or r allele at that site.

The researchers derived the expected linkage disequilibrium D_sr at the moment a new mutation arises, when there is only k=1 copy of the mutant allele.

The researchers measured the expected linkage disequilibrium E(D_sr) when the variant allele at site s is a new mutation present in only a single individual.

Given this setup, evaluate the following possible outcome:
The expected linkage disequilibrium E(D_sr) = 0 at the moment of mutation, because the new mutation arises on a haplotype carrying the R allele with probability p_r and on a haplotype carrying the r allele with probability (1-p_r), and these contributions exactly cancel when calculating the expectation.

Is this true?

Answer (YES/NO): YES